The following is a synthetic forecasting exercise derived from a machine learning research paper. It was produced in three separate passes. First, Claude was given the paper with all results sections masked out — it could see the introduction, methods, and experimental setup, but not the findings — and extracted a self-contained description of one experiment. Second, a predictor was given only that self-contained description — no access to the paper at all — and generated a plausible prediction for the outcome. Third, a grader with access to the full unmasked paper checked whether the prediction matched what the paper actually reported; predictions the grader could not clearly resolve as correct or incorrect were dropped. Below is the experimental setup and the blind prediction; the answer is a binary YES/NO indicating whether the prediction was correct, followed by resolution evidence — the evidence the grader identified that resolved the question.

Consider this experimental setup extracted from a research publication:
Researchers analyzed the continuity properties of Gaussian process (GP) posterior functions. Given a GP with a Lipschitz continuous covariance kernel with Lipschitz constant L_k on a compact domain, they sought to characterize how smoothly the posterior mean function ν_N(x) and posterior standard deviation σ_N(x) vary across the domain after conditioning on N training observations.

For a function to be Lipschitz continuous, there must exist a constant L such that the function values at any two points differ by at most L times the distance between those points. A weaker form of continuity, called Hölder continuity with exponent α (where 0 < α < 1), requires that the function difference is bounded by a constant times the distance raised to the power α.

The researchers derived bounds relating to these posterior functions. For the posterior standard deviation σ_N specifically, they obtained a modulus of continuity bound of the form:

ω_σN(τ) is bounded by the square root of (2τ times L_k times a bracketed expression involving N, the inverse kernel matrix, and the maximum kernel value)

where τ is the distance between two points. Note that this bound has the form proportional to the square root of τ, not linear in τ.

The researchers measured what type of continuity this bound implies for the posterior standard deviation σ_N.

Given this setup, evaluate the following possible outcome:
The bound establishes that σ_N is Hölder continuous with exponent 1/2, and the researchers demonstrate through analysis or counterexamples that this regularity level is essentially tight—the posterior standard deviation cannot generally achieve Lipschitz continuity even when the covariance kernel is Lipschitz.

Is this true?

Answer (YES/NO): NO